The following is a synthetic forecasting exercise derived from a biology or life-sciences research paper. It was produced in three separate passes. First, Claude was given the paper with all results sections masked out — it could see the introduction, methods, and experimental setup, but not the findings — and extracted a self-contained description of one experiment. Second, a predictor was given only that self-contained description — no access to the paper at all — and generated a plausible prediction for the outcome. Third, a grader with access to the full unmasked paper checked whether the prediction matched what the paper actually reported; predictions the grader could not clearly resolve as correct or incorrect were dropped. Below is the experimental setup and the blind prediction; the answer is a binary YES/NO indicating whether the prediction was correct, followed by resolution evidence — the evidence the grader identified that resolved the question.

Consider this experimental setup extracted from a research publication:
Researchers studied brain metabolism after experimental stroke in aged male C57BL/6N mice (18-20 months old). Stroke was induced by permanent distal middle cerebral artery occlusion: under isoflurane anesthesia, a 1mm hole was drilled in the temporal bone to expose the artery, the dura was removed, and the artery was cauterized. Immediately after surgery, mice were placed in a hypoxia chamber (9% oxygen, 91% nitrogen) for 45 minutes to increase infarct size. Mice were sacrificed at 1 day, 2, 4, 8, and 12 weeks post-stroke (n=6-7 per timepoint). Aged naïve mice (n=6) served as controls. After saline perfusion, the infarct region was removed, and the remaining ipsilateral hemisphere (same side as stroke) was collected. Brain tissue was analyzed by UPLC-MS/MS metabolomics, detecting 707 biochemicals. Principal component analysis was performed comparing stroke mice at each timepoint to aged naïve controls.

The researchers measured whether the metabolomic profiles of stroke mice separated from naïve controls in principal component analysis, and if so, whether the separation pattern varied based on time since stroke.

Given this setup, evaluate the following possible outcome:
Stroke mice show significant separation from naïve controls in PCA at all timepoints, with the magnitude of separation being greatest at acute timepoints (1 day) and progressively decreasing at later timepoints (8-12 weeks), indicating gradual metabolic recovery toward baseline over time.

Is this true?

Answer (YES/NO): YES